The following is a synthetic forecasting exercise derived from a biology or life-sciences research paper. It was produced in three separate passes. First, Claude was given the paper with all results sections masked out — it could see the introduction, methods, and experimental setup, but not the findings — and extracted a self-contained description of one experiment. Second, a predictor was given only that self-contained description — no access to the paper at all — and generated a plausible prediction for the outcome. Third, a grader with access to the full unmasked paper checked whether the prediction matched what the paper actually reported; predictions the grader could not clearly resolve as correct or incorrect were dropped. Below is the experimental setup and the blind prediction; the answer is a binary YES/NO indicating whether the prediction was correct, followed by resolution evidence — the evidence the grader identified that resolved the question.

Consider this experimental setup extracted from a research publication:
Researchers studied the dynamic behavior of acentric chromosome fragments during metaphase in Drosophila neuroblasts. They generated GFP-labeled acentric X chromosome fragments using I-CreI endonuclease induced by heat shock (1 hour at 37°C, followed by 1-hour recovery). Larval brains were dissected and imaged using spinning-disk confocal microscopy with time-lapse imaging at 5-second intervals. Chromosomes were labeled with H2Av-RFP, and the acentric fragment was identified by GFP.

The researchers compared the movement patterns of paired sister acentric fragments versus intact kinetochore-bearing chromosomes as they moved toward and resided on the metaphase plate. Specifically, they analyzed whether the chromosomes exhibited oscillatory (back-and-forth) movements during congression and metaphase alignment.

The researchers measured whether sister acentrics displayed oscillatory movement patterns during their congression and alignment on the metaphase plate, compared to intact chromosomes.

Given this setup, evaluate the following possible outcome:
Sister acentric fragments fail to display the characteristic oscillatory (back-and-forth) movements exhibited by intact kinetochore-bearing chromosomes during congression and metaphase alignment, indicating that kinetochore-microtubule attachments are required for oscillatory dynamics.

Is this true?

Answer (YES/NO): NO